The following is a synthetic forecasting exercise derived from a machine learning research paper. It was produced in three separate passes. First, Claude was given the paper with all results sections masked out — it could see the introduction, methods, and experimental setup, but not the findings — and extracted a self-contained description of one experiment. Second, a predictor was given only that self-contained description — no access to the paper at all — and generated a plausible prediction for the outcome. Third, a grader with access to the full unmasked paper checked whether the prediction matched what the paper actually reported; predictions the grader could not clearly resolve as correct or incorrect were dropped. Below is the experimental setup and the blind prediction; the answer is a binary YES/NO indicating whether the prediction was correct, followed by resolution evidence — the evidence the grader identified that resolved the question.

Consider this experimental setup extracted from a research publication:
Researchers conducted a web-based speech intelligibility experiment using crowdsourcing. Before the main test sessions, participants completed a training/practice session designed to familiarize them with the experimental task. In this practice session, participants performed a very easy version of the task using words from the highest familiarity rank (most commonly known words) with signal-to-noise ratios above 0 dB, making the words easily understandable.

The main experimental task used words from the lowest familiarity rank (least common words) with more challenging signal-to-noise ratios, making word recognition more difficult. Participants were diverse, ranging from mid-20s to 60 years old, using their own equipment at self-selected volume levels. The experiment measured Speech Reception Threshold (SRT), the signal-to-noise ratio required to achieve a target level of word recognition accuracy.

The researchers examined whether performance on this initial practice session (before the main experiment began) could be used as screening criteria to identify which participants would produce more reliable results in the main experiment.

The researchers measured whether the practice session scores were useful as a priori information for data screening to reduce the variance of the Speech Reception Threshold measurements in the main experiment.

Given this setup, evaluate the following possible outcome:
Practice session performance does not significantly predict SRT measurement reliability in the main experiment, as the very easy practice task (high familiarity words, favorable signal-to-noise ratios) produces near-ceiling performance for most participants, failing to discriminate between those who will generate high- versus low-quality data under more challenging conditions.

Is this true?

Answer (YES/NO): NO